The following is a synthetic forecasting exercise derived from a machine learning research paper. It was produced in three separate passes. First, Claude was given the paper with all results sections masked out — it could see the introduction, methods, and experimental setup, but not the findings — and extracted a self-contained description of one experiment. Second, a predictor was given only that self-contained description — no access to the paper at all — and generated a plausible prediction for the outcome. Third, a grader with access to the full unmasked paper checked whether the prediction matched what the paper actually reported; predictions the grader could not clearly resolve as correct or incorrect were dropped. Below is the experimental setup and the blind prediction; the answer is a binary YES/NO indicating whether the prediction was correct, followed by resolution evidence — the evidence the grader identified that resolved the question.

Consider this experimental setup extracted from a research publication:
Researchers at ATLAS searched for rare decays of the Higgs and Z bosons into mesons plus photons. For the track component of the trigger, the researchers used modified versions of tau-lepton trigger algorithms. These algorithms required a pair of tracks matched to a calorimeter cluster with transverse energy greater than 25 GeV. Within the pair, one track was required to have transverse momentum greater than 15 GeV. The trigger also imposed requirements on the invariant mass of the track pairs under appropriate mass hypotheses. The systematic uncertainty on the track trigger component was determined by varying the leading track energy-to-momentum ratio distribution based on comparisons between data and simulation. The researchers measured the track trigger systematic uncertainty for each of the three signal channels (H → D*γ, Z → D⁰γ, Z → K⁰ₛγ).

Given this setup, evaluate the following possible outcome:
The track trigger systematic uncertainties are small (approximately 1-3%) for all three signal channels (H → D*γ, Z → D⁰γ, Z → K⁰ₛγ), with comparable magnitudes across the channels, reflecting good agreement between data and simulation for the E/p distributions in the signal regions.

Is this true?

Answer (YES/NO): NO